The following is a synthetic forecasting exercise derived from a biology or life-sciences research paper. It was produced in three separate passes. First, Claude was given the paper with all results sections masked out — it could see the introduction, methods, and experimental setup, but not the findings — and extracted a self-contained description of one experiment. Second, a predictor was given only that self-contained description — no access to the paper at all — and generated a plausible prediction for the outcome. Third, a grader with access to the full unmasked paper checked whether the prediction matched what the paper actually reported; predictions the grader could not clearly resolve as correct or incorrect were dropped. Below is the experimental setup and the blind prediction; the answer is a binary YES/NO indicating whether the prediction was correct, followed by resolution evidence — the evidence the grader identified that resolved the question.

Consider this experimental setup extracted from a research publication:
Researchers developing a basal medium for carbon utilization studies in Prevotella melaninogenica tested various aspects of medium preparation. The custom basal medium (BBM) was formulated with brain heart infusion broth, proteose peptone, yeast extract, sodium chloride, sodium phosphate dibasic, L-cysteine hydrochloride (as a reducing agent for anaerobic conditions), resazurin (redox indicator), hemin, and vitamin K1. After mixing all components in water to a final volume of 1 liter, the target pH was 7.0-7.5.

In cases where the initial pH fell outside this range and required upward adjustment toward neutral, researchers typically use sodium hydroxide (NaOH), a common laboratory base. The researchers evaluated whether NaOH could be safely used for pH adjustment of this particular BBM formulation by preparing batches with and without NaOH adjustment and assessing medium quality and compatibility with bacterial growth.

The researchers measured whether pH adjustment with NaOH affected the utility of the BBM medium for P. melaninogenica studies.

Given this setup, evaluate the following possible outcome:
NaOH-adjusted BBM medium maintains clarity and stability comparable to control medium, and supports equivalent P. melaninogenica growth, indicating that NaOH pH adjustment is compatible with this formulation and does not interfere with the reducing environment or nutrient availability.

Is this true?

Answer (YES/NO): NO